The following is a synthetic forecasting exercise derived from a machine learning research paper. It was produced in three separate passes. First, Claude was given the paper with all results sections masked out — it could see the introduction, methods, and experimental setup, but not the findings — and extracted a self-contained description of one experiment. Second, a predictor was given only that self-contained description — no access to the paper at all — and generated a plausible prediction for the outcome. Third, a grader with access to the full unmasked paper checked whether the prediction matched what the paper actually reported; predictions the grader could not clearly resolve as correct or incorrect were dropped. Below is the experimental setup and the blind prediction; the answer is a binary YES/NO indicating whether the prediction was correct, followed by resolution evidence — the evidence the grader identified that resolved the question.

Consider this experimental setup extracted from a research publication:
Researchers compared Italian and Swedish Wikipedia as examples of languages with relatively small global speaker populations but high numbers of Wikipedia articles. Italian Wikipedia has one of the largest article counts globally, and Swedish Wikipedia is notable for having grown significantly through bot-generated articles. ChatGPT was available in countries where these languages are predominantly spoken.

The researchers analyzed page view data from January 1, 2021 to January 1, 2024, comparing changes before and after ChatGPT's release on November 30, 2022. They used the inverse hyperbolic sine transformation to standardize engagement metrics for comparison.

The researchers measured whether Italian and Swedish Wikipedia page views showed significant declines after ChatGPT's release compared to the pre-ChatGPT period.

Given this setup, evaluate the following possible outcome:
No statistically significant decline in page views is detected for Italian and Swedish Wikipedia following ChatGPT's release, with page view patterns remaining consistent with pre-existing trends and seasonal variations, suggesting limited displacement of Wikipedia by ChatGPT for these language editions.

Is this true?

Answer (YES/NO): NO